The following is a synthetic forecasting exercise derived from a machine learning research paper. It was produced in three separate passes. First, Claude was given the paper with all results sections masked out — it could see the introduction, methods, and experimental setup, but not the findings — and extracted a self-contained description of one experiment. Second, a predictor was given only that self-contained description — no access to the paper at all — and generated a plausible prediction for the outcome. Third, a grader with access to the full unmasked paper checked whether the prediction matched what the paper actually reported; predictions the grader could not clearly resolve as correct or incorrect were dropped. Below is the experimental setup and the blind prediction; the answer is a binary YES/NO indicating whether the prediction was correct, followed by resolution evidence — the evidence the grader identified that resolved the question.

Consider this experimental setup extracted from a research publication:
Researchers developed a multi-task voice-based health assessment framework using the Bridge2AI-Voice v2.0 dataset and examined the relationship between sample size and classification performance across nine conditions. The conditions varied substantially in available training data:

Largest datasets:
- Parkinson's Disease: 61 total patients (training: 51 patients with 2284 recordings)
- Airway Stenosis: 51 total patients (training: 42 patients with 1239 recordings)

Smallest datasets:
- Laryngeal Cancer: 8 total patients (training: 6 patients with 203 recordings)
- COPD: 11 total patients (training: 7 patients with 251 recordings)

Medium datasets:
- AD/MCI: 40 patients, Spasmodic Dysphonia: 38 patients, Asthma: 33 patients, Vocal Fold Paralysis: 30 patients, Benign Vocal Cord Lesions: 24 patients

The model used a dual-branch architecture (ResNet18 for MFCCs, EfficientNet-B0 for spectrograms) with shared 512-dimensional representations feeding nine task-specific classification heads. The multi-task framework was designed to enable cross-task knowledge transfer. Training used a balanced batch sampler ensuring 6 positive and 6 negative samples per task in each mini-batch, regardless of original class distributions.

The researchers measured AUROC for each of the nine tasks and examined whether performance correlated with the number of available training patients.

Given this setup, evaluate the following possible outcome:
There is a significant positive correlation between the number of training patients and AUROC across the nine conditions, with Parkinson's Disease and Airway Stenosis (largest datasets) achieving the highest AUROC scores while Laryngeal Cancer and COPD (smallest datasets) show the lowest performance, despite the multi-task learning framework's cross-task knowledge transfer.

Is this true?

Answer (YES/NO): NO